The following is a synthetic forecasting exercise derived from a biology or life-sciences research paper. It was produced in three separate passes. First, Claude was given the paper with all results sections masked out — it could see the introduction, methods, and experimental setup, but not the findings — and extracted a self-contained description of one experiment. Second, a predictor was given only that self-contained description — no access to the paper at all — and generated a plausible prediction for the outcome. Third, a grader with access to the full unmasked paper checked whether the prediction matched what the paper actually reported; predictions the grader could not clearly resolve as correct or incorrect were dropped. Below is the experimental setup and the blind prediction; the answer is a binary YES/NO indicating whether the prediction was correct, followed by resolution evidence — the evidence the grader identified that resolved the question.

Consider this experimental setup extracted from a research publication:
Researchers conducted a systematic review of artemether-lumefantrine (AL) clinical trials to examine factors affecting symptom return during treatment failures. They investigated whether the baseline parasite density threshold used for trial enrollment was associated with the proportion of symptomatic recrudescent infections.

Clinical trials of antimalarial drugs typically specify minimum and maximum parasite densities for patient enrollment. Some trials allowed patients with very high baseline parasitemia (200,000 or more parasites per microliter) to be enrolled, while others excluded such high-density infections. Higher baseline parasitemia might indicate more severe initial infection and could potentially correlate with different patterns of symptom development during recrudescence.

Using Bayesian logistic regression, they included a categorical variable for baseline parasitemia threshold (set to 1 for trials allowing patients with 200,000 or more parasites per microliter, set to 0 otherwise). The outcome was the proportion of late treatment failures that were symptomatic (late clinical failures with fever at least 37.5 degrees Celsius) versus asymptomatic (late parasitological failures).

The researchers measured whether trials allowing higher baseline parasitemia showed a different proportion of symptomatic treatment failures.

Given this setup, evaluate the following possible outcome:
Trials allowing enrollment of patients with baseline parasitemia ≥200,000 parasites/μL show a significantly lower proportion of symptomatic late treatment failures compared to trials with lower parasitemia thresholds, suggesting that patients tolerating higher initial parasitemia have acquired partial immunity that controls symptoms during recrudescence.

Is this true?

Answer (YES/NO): NO